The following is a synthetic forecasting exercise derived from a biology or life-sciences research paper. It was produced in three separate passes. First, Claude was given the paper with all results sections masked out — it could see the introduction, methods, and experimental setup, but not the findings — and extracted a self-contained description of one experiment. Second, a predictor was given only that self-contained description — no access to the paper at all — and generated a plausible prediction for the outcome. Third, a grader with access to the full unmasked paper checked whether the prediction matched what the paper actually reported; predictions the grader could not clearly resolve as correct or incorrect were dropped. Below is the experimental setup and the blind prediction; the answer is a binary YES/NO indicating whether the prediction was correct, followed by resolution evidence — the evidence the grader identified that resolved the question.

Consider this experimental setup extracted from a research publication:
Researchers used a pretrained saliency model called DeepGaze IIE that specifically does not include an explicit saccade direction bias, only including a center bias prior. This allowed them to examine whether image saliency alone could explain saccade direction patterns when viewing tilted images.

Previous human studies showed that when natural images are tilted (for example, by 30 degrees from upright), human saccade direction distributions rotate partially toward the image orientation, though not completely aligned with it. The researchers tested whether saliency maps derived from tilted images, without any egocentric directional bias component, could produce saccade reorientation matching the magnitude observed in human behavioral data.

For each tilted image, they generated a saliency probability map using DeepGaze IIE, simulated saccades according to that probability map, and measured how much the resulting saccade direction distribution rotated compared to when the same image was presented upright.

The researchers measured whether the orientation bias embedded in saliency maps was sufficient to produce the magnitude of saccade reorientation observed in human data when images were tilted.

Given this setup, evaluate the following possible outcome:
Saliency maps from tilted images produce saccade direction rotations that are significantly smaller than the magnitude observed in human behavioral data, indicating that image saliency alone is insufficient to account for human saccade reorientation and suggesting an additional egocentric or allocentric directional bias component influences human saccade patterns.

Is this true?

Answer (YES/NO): NO